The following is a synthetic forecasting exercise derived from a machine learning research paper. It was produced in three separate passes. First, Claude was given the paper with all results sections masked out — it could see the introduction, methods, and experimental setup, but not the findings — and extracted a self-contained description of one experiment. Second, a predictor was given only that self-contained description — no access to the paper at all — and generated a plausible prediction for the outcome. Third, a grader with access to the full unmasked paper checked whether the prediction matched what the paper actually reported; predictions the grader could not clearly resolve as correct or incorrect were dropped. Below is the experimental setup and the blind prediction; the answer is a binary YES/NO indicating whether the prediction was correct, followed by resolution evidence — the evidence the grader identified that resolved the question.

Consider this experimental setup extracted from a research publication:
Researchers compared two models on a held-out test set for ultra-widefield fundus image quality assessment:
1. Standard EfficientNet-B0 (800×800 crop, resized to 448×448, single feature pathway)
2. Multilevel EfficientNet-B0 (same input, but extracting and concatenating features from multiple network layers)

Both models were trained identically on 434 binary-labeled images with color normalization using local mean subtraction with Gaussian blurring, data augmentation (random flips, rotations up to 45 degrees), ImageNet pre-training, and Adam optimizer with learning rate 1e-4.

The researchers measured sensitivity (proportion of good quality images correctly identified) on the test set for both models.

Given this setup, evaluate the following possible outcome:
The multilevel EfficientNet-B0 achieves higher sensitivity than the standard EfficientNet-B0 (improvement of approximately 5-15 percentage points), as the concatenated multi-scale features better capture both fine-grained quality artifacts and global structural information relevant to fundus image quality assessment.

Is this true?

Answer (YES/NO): YES